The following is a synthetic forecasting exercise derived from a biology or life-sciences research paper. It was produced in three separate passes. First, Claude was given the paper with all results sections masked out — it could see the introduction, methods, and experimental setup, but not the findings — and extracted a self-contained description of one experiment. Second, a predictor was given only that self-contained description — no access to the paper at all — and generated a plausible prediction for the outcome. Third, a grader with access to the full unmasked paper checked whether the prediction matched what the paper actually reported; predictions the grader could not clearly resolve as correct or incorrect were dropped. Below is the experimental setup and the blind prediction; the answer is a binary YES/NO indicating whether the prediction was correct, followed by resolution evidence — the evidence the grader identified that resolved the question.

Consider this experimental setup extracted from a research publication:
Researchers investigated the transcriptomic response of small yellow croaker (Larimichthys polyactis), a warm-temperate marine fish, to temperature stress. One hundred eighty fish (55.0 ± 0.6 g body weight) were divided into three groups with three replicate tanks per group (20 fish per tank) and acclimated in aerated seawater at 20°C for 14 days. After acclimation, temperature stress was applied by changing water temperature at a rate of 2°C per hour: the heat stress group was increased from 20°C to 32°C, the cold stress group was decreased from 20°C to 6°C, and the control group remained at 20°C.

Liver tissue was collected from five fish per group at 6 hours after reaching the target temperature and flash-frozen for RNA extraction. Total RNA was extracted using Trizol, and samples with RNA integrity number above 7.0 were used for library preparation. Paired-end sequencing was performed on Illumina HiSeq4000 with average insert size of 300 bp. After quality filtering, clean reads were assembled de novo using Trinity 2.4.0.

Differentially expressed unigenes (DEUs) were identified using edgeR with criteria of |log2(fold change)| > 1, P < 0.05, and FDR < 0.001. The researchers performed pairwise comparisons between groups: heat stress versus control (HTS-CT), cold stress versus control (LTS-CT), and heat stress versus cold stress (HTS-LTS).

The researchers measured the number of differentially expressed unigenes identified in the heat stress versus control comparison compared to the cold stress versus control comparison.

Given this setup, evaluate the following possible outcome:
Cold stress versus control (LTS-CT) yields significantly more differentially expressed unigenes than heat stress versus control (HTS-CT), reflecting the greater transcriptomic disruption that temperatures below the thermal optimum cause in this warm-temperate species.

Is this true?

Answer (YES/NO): NO